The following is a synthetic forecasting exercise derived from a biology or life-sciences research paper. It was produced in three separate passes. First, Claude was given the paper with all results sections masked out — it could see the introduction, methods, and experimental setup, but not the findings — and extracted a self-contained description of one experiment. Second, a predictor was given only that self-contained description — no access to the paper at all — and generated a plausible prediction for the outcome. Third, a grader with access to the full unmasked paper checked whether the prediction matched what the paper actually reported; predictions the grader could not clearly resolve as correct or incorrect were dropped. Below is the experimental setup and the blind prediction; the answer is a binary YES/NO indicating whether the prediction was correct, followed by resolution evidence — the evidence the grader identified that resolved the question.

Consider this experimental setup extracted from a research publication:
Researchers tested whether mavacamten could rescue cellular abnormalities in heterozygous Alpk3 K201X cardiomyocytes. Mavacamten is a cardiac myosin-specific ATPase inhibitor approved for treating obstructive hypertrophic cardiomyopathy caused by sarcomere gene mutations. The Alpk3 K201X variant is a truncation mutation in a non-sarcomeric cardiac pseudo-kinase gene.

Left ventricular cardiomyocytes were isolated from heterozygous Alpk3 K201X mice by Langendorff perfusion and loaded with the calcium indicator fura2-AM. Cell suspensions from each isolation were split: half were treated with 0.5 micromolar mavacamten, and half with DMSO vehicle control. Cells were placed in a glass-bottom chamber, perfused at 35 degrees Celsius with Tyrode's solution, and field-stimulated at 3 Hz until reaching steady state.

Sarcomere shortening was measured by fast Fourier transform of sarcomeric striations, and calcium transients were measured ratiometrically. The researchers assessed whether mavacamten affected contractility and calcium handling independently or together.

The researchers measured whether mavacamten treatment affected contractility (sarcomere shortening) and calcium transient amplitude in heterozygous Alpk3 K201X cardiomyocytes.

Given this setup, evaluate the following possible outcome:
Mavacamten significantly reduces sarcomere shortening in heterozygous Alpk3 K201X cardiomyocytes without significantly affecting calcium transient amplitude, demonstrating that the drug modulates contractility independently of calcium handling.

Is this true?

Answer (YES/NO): NO